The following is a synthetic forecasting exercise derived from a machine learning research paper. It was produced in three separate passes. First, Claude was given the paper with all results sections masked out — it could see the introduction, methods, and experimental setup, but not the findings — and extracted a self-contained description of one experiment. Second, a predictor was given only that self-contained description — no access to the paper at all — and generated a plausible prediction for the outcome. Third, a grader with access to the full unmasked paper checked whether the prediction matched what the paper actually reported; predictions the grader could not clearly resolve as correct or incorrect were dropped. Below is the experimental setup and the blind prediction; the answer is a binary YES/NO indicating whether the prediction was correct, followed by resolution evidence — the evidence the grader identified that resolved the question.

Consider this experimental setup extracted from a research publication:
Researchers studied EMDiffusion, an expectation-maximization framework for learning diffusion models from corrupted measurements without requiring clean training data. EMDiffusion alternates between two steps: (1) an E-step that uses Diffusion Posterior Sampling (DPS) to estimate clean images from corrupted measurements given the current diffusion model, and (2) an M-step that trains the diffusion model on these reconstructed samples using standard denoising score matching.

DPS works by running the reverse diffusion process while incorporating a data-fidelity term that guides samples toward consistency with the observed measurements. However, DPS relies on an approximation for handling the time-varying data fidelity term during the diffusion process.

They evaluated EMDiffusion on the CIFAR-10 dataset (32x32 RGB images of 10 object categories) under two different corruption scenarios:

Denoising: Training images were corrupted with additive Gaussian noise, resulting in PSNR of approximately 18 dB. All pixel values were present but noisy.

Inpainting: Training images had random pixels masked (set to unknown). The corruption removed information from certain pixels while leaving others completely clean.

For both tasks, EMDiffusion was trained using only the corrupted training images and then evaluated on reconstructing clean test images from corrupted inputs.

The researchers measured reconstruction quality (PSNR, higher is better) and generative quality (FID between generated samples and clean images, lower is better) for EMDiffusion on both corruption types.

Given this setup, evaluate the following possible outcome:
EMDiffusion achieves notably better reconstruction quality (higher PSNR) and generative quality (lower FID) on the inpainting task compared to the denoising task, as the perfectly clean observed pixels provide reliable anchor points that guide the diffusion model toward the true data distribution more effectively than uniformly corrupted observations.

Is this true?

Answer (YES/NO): YES